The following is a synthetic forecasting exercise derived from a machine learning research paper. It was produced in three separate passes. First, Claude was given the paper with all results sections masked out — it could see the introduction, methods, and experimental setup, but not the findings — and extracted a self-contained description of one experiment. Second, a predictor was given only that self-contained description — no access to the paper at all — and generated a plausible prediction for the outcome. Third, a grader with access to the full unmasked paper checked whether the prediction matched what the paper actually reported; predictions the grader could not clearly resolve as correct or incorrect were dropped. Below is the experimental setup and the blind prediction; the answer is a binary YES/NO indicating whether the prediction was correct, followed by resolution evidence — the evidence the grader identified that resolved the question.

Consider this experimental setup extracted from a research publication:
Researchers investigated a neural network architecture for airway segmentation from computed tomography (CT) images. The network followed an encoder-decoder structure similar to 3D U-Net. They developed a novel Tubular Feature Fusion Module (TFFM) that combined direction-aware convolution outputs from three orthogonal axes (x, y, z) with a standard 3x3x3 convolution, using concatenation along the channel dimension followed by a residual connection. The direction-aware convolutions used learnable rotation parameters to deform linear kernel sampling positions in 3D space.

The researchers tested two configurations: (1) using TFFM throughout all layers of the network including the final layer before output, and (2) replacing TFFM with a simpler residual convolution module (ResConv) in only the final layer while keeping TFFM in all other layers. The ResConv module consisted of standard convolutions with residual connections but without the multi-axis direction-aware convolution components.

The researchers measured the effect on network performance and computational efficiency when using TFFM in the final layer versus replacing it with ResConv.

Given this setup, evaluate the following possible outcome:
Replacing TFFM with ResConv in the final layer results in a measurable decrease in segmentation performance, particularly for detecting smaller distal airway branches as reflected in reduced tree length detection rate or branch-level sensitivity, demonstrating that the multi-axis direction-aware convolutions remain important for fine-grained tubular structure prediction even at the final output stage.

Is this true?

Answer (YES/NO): NO